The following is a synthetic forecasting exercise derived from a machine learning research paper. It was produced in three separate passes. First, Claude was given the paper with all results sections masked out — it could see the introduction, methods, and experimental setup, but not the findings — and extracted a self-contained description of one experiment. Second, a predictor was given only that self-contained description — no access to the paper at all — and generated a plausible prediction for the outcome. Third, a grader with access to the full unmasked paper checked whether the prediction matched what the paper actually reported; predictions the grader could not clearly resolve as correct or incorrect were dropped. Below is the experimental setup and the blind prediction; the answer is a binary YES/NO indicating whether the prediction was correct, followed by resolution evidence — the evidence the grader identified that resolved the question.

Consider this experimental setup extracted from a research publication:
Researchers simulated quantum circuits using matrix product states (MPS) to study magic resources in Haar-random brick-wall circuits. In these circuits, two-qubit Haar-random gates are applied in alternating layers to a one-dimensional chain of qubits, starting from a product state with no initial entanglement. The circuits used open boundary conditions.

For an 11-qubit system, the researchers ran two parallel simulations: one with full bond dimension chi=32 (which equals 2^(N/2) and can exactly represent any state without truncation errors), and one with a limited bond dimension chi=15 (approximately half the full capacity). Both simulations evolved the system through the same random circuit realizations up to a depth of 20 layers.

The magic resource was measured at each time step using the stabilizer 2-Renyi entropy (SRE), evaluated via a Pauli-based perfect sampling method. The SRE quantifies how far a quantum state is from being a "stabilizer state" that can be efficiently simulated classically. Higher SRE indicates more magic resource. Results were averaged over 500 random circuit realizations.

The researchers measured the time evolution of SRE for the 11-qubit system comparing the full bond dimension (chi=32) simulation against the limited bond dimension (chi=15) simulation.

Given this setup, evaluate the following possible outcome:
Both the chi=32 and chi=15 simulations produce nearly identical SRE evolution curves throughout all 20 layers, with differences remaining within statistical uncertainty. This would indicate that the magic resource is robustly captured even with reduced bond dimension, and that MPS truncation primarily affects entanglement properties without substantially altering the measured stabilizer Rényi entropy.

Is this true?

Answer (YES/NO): YES